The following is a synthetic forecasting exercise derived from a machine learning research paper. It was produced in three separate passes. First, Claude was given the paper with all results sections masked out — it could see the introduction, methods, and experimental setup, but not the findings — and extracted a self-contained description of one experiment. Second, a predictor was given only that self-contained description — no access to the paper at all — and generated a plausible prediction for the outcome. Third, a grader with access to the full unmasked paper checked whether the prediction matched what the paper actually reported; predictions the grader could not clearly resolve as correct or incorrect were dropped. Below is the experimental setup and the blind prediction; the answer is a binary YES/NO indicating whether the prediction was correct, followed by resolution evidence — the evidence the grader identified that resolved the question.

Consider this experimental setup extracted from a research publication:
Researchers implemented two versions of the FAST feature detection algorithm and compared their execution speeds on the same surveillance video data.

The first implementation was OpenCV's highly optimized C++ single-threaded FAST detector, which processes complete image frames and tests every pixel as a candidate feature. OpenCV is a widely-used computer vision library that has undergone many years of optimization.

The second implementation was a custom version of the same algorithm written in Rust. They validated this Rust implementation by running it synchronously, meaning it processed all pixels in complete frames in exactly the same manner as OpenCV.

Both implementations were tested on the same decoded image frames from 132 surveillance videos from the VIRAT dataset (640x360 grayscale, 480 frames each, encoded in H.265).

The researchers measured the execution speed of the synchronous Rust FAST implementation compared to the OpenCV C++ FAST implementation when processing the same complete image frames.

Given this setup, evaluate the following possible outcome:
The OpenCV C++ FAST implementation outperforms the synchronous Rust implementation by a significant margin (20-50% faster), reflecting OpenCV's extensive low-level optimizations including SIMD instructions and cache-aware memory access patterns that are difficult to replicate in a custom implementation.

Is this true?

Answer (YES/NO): NO